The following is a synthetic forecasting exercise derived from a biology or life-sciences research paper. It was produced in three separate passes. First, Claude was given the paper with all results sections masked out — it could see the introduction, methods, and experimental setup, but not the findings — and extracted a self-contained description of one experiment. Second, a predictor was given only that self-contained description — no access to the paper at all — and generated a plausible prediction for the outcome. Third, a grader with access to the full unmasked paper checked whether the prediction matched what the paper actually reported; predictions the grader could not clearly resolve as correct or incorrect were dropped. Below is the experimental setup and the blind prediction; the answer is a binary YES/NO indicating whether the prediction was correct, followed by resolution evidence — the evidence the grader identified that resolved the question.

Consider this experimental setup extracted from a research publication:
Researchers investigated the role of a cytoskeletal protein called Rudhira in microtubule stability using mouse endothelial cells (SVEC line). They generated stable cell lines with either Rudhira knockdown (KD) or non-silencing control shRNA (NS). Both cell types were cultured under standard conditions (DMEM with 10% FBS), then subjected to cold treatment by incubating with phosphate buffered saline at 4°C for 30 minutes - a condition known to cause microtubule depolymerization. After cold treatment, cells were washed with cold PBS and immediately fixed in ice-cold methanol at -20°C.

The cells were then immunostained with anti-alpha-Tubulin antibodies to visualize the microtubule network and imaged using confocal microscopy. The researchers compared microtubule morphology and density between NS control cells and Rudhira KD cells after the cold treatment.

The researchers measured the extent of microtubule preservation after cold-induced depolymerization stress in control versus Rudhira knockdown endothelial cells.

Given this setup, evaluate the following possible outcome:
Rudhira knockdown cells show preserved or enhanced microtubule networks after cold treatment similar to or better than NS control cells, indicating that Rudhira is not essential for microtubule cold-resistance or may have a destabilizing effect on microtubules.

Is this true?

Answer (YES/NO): NO